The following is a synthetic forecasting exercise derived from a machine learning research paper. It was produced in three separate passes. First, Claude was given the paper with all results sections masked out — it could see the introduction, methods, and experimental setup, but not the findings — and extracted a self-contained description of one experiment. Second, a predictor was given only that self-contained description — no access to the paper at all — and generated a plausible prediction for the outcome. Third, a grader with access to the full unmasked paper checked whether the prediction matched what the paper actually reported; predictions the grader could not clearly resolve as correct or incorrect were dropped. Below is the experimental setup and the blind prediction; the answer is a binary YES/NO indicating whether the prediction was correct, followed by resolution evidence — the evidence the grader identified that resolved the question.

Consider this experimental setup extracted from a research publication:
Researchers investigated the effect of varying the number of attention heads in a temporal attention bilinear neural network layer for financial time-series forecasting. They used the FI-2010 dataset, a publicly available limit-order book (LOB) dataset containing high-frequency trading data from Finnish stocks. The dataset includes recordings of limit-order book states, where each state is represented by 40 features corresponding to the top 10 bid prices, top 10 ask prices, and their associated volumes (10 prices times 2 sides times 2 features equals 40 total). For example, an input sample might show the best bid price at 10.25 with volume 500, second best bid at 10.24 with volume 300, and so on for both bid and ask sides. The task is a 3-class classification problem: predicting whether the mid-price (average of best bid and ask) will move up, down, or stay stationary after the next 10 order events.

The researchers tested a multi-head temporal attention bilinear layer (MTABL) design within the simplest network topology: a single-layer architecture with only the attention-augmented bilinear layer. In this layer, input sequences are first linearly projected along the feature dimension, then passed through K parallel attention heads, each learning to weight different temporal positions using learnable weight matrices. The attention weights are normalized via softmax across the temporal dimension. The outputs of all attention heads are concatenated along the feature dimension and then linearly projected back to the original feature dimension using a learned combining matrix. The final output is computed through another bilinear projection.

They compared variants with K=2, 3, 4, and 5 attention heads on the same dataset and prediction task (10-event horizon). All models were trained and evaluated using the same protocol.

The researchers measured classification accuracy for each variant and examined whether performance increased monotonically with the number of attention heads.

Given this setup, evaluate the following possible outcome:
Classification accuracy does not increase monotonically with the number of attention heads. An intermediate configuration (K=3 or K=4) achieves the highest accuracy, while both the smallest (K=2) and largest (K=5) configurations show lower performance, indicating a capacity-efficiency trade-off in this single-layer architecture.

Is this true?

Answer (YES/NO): NO